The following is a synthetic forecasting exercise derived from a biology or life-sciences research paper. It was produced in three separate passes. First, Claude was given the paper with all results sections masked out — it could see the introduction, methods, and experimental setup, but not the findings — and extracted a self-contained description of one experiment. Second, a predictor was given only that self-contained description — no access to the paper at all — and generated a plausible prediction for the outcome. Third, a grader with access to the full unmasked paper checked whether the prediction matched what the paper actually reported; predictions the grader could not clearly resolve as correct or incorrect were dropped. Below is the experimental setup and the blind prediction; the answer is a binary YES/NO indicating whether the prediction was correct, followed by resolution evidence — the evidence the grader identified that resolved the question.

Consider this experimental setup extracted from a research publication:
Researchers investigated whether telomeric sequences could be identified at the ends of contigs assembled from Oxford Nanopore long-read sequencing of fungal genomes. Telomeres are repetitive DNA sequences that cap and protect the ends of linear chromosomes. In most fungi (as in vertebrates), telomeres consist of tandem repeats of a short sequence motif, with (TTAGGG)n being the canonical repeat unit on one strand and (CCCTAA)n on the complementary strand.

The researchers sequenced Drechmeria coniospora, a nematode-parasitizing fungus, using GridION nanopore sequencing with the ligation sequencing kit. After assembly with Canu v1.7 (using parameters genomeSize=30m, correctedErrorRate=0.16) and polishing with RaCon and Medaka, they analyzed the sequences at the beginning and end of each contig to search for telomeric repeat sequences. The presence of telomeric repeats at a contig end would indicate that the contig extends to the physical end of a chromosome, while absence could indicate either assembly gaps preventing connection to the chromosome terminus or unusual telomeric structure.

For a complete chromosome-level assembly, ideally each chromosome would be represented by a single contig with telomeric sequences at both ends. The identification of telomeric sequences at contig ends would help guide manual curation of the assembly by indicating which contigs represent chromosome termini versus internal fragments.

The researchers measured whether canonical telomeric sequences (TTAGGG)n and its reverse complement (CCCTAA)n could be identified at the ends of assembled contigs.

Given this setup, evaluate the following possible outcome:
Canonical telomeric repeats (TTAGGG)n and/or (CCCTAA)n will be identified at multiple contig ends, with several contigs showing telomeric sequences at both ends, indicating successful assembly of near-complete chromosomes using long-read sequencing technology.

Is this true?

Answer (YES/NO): YES